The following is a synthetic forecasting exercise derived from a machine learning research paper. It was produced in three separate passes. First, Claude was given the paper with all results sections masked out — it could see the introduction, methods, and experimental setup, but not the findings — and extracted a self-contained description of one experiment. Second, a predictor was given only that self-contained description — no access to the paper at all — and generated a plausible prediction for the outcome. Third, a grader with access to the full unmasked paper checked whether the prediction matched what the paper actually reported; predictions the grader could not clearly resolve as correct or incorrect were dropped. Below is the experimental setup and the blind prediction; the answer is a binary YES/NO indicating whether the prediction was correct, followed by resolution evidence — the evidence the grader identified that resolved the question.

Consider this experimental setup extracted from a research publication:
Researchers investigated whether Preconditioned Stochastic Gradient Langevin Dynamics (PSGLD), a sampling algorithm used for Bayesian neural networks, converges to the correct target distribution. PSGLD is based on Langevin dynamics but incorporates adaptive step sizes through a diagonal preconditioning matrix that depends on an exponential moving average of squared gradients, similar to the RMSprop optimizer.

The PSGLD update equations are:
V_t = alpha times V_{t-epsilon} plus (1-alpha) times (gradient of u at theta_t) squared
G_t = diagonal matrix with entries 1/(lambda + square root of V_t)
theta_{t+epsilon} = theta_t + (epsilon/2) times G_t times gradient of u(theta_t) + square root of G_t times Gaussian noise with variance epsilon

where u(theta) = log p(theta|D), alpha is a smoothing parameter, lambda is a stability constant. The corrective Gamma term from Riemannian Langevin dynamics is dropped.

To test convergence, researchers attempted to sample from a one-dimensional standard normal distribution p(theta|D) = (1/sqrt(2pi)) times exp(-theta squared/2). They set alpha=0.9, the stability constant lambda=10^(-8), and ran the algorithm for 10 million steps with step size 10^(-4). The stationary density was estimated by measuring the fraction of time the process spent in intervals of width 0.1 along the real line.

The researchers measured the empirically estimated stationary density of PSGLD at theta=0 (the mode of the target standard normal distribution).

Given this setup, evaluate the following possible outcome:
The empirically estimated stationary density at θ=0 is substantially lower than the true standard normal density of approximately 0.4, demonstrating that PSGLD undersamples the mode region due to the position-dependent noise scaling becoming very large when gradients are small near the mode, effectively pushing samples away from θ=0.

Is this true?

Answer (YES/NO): YES